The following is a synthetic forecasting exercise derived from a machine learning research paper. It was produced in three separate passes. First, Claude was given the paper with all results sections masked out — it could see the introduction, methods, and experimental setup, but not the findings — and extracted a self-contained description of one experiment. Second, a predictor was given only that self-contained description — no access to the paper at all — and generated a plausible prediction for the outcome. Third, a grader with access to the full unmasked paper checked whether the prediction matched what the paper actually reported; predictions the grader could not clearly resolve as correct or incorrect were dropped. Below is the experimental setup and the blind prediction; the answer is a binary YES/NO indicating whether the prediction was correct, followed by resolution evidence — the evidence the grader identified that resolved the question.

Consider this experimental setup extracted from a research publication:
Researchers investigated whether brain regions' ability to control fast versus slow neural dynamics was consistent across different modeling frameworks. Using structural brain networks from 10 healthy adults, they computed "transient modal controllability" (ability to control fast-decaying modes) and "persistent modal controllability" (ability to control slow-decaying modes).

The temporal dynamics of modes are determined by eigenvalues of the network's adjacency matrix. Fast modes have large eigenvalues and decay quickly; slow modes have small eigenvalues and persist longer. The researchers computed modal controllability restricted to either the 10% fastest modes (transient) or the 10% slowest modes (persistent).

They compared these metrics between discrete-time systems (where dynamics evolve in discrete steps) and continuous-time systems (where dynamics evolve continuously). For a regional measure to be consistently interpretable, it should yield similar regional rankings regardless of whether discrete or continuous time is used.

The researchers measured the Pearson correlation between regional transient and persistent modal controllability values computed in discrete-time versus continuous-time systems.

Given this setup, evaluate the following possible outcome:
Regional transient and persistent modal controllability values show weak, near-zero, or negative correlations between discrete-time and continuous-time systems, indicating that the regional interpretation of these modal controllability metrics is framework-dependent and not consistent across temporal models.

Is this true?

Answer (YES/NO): YES